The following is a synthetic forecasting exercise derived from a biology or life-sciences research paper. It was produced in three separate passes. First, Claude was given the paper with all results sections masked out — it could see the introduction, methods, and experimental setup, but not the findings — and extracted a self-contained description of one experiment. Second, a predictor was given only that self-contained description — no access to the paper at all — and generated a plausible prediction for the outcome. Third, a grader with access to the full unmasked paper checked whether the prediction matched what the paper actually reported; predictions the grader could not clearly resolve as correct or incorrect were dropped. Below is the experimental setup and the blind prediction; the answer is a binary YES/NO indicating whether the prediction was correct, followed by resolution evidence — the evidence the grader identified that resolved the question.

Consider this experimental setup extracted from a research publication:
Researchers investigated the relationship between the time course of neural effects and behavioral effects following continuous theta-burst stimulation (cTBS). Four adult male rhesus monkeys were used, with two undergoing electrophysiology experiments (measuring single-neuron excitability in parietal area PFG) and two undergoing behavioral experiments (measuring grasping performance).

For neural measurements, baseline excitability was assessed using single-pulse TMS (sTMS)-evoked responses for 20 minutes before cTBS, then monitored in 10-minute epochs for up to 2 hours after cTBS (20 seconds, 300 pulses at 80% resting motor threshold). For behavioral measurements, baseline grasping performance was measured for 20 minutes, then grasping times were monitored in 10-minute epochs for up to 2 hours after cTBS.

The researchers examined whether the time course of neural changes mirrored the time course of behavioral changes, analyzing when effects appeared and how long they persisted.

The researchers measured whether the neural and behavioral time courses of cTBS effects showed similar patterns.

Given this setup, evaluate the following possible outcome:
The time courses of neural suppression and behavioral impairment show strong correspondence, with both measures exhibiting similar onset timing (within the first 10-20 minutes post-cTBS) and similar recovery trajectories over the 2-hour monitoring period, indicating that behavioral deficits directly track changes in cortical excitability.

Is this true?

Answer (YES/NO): YES